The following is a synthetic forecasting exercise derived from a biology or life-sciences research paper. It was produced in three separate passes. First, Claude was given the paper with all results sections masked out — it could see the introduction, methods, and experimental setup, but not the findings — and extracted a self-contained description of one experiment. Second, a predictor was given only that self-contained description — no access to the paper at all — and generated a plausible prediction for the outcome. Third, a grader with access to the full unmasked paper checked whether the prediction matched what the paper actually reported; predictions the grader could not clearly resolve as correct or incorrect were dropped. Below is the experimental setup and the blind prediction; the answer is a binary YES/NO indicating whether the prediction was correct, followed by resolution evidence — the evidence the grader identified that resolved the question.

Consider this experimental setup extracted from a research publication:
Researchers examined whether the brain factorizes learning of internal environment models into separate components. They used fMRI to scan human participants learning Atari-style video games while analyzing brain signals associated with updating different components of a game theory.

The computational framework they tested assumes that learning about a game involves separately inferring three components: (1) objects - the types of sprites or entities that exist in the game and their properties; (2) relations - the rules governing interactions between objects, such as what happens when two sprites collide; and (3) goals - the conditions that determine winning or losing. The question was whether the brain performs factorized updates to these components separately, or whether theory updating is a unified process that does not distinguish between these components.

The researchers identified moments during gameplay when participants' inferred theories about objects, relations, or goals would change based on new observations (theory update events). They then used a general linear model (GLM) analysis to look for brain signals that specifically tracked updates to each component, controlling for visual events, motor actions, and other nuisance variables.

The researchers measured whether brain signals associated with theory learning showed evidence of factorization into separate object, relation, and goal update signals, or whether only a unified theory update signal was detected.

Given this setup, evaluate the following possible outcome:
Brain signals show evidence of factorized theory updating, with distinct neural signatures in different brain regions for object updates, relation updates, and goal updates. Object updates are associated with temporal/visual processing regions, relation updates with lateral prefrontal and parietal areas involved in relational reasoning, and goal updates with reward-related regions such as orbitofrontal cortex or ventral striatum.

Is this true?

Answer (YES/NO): NO